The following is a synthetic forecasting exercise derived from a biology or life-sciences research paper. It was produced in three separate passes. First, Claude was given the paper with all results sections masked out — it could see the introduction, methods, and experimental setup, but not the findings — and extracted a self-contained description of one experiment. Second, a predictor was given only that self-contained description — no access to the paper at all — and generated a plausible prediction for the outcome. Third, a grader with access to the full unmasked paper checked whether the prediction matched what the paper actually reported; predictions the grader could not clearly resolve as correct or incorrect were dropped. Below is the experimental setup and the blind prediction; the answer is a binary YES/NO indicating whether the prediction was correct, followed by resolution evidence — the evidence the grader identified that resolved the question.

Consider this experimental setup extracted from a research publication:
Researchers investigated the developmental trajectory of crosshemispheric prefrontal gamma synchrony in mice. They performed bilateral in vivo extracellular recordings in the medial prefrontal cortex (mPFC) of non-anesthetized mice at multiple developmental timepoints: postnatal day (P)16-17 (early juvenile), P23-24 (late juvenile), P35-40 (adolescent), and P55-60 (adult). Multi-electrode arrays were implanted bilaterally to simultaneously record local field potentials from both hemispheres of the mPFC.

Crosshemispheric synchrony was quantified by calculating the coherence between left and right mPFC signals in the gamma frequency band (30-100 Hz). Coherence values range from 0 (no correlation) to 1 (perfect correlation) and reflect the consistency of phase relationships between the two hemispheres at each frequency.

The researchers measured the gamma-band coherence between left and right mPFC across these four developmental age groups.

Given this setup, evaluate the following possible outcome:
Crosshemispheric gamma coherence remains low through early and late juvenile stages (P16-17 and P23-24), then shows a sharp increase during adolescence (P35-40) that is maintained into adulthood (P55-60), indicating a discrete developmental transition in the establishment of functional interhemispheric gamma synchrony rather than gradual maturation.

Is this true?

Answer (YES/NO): NO